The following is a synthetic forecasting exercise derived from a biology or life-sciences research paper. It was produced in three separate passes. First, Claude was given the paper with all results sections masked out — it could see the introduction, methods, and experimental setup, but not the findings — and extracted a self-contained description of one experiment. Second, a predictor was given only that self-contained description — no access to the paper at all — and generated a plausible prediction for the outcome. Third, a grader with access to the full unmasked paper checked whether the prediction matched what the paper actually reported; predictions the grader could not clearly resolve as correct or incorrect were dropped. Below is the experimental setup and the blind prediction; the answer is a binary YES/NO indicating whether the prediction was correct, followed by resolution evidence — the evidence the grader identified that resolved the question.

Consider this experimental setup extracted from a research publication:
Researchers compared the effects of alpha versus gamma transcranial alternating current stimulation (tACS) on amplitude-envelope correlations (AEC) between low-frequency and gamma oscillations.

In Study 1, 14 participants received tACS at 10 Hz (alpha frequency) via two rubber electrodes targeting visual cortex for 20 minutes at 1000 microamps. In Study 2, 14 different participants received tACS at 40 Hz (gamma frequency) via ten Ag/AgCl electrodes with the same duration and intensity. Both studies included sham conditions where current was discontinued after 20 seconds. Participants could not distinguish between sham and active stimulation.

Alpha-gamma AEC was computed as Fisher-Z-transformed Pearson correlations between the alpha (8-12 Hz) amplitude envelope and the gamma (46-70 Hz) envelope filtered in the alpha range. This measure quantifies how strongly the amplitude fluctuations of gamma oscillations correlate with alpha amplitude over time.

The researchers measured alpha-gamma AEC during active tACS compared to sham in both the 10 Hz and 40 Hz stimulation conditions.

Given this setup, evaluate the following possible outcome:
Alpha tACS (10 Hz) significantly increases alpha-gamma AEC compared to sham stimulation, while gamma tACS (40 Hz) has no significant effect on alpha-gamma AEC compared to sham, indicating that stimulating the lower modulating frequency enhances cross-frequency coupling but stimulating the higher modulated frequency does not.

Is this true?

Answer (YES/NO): NO